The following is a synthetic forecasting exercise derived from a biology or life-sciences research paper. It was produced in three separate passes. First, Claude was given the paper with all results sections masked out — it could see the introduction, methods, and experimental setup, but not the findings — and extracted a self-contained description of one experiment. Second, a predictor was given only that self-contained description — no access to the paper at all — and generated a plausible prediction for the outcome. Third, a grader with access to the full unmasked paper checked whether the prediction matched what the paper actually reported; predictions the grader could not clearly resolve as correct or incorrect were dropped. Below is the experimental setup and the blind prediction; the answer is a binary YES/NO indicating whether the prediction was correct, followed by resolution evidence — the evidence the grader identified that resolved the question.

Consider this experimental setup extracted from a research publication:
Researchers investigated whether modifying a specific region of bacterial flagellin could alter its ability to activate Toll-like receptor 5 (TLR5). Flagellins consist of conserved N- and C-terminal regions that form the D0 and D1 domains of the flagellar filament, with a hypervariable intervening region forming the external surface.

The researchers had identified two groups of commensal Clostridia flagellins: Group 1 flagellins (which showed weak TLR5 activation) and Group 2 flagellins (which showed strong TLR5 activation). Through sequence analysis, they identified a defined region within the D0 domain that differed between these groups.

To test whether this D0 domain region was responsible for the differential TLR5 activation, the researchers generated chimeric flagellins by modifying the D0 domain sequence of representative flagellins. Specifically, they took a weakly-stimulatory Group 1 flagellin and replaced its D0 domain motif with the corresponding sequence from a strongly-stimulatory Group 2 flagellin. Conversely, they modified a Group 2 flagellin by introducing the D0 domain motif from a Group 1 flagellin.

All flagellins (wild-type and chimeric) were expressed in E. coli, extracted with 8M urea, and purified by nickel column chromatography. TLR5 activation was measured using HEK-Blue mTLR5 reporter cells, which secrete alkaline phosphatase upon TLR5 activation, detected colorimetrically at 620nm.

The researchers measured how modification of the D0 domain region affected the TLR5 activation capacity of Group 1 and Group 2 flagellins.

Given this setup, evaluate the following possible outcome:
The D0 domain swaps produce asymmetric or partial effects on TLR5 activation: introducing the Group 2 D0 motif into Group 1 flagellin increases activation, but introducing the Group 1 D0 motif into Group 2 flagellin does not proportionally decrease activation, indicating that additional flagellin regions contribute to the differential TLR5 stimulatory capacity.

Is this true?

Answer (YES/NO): NO